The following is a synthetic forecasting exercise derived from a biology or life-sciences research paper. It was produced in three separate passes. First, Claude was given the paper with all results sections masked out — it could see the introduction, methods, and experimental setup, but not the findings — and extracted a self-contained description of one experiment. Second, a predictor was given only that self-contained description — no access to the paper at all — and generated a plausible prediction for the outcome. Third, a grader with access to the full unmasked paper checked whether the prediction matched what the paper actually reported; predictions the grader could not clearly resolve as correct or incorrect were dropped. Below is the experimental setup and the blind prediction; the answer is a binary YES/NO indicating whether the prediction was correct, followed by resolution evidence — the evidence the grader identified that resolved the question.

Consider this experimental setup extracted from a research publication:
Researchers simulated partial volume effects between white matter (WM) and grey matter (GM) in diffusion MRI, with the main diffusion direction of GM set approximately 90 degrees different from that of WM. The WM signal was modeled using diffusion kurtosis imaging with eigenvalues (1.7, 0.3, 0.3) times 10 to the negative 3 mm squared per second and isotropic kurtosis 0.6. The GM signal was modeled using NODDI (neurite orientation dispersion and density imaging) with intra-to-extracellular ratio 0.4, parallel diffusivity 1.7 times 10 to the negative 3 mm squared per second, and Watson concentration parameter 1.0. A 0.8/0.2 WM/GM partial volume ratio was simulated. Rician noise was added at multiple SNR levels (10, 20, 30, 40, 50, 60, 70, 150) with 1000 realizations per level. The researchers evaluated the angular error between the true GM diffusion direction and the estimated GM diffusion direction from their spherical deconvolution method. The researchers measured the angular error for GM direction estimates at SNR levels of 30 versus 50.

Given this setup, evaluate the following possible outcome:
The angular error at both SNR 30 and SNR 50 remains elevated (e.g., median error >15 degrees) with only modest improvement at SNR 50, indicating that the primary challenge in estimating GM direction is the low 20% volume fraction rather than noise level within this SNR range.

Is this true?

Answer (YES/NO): NO